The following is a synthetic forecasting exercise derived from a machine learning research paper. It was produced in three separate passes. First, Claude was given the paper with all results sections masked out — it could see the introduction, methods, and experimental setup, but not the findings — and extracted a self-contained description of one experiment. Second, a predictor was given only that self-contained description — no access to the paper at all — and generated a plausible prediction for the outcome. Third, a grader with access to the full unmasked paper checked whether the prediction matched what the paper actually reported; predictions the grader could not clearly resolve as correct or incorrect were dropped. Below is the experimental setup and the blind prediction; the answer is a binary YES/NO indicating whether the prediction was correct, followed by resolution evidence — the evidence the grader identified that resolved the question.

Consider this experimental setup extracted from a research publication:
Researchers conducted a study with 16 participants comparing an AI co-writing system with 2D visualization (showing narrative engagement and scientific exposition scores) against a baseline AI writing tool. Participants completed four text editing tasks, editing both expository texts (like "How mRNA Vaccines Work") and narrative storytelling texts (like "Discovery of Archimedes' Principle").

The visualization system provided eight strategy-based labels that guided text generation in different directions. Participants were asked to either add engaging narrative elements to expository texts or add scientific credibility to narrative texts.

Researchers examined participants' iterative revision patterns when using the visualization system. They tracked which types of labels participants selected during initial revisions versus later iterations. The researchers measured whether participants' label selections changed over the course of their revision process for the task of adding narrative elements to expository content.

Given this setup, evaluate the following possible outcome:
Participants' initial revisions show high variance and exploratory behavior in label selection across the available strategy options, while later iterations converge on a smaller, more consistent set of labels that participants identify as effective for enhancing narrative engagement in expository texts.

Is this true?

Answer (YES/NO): NO